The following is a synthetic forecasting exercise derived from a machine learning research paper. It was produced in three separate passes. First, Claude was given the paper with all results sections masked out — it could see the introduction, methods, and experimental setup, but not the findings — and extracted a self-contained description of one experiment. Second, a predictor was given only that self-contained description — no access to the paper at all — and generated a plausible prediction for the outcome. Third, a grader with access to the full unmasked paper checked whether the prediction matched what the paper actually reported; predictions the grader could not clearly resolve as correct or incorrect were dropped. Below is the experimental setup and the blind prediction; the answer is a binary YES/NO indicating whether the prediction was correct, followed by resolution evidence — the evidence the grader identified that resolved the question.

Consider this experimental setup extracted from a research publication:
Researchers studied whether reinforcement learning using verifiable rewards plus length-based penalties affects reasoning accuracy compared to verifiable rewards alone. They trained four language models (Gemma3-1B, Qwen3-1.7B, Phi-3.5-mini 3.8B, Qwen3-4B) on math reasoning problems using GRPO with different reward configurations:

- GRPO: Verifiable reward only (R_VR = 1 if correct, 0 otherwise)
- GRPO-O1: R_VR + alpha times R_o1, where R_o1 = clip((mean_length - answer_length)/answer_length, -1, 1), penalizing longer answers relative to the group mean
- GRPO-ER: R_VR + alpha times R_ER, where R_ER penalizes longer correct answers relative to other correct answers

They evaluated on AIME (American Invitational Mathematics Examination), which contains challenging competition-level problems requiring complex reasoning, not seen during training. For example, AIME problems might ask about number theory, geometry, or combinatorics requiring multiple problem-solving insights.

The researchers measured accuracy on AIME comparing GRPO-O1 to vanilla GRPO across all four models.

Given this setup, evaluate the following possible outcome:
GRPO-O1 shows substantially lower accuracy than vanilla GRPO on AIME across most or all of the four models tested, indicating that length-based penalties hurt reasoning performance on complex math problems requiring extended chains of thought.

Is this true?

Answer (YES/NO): NO